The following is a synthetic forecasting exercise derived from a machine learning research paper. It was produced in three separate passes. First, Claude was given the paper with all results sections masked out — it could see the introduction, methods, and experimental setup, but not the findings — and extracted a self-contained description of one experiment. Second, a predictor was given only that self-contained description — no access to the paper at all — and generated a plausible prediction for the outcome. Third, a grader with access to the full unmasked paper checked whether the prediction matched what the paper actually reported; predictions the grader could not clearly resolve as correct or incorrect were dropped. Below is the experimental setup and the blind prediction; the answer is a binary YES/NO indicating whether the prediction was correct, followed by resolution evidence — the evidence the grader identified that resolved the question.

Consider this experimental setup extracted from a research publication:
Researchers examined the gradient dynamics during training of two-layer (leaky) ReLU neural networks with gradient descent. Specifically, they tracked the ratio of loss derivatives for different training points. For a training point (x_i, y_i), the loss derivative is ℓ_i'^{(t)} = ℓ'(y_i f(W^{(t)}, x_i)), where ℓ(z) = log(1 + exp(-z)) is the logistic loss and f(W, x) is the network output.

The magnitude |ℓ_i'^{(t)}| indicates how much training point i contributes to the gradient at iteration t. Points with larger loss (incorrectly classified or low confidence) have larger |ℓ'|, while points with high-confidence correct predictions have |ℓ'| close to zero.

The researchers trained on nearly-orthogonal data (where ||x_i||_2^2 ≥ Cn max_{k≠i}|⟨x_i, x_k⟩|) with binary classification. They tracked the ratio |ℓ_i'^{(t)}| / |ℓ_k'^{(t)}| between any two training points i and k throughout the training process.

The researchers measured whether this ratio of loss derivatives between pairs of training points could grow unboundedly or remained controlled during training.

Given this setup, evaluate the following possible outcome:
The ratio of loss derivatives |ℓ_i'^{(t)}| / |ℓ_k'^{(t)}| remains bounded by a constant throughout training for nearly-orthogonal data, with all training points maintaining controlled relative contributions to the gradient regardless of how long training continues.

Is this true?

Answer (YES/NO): YES